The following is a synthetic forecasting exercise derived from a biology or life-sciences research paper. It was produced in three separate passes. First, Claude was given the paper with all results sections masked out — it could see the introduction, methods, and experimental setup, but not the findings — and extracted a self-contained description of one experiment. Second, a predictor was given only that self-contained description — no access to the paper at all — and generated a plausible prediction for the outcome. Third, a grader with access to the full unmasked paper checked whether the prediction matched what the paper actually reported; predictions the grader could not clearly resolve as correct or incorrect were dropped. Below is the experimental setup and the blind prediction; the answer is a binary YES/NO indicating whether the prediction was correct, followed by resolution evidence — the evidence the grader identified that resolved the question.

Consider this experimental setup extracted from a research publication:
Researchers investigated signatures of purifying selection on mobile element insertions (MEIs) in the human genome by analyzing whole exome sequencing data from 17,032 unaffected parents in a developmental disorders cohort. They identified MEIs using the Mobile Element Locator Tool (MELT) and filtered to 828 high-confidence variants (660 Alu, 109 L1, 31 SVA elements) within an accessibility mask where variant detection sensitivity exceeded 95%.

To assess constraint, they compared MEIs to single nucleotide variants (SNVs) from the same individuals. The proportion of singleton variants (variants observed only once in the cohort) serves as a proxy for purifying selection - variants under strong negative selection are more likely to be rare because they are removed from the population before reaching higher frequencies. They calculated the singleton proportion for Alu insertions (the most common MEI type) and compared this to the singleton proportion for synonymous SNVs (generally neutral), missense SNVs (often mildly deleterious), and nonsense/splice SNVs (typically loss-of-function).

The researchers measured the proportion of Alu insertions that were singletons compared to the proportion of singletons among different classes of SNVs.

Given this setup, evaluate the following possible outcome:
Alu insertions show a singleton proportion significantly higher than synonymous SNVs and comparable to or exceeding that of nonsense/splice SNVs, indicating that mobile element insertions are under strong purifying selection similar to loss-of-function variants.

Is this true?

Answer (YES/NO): YES